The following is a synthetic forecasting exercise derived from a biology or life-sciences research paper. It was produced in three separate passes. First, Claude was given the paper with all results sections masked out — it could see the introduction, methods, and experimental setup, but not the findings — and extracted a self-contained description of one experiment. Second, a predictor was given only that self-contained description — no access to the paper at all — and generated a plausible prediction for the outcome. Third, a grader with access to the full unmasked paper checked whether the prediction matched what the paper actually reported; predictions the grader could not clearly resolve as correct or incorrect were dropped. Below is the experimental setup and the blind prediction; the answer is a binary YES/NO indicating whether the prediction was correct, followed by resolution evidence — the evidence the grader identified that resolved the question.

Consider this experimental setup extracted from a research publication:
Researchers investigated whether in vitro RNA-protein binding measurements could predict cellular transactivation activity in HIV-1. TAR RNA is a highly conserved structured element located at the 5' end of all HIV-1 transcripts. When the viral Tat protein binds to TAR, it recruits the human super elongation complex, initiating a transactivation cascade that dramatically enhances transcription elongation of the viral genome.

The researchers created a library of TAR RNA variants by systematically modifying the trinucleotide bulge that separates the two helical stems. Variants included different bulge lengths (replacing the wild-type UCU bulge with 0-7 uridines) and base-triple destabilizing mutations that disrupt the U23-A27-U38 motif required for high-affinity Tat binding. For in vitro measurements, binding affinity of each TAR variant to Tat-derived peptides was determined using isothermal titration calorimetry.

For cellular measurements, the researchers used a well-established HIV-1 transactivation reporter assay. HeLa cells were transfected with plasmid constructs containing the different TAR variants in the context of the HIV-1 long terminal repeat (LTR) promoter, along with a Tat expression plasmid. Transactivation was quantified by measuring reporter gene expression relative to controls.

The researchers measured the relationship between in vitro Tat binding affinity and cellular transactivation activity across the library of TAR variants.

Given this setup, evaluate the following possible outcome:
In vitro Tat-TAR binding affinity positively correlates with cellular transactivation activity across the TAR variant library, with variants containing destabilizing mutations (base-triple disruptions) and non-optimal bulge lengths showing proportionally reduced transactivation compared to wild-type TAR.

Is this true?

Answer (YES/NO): YES